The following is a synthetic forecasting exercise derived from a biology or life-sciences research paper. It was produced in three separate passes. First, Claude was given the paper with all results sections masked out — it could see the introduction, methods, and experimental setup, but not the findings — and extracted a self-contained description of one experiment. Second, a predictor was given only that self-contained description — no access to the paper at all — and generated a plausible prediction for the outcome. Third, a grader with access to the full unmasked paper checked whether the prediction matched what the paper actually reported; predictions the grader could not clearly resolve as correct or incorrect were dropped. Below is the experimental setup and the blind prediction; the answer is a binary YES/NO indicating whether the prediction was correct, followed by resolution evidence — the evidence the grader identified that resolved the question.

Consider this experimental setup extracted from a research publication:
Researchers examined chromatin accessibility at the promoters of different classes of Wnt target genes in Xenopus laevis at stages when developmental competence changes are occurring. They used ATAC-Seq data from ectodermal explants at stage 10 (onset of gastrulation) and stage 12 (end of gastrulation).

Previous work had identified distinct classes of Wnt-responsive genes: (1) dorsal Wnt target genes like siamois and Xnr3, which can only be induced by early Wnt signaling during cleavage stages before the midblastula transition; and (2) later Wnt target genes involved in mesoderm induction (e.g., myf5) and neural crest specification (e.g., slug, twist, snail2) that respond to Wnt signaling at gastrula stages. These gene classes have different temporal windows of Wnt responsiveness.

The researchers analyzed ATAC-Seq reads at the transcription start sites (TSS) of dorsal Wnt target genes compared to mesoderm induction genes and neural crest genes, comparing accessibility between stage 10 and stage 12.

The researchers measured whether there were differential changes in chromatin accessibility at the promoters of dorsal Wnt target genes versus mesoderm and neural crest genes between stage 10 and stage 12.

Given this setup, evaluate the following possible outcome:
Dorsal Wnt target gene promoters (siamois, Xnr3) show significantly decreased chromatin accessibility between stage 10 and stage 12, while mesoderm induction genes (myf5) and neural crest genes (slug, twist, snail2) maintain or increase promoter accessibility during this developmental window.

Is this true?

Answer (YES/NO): NO